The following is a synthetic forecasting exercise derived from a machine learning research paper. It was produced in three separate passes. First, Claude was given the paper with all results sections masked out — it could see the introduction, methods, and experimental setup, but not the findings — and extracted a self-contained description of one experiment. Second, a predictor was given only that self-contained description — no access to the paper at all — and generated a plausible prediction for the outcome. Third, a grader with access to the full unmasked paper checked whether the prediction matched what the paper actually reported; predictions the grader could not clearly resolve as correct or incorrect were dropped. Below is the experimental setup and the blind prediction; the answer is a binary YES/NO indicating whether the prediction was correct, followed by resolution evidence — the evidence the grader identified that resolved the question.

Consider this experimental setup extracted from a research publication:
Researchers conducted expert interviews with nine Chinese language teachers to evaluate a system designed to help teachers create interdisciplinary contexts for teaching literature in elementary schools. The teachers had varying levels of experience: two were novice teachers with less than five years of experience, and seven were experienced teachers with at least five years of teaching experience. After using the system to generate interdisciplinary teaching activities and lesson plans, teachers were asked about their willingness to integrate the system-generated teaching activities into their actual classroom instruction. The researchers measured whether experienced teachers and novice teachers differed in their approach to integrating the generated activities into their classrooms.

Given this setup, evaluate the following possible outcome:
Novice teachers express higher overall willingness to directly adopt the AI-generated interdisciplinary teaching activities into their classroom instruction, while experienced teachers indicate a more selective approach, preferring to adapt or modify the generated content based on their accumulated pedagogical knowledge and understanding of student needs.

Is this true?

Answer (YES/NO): YES